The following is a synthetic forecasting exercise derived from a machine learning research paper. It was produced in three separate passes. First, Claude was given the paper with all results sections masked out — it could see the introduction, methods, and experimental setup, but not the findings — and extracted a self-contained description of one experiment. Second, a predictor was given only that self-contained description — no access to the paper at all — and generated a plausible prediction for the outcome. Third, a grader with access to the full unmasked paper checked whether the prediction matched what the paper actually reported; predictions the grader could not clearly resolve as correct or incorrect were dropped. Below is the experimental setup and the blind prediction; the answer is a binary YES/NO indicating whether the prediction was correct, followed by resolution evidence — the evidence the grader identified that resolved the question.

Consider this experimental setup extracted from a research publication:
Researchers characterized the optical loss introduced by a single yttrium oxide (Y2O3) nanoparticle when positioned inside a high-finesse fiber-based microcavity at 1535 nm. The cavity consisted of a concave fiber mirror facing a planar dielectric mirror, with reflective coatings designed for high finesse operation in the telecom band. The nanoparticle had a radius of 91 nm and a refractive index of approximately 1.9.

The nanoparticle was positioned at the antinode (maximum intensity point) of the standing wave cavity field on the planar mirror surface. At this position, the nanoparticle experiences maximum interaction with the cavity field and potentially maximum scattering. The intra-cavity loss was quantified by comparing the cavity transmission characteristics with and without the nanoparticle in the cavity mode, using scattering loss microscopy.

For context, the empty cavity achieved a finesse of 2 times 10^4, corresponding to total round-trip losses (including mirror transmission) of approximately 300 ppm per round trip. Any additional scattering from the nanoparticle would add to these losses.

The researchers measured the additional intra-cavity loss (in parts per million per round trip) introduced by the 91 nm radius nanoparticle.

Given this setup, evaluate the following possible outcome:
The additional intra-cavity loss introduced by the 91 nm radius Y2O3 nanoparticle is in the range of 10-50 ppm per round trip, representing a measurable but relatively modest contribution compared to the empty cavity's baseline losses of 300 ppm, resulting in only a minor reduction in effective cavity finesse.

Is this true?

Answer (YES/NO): YES